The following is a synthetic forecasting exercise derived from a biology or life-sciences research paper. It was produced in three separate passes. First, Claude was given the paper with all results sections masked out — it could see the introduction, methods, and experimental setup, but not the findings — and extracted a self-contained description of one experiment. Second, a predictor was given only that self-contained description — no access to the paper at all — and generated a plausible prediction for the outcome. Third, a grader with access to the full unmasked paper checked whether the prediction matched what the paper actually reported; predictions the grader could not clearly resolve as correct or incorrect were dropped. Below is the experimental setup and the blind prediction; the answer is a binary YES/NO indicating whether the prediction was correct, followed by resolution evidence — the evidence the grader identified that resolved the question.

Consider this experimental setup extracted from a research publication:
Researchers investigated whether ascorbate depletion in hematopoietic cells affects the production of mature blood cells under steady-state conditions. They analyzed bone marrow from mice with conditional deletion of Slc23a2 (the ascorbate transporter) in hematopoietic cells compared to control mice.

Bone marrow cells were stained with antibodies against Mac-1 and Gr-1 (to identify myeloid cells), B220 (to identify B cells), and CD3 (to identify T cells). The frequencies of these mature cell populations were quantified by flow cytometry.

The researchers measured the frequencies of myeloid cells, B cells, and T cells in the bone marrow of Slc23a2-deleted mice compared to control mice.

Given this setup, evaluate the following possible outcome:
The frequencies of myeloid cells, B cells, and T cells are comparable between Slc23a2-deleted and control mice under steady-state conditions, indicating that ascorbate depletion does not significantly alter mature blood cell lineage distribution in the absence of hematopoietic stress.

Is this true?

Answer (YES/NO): NO